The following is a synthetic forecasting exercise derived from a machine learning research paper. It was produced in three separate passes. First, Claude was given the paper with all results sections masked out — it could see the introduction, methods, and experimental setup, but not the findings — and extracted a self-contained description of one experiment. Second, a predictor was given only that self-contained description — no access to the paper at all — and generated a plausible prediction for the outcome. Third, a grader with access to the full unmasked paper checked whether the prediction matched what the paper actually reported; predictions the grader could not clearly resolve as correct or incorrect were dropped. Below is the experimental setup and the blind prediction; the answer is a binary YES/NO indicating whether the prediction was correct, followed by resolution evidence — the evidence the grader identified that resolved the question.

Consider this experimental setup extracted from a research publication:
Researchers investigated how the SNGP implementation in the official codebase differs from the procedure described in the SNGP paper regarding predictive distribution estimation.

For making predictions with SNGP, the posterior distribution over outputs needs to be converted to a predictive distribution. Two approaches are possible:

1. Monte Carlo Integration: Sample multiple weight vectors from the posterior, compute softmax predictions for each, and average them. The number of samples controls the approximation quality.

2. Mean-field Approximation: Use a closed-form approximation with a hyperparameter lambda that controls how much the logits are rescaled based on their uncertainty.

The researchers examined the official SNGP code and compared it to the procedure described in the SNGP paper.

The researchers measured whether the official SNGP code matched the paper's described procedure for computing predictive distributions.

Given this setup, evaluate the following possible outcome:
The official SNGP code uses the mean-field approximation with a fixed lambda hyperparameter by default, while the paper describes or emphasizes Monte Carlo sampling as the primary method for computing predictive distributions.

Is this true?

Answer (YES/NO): YES